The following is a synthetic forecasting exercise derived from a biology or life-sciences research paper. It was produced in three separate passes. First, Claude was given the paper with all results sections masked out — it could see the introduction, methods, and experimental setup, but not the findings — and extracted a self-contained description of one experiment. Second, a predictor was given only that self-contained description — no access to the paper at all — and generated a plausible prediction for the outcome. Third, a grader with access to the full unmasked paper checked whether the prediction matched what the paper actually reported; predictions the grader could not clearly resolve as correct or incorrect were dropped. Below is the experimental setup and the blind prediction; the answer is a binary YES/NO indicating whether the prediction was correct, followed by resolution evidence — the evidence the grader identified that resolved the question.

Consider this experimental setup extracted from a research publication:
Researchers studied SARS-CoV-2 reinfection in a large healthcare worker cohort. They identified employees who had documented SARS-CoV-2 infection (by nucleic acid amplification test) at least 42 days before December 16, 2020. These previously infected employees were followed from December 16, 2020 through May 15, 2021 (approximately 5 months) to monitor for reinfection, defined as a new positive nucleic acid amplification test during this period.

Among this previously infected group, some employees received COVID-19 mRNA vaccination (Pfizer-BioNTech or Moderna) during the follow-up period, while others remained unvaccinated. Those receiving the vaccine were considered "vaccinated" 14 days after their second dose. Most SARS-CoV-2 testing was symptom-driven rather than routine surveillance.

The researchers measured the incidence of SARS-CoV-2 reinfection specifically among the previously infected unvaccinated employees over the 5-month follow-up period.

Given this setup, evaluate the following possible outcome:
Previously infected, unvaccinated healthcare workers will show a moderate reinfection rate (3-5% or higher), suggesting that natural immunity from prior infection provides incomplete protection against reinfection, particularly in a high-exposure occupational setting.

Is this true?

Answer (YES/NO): NO